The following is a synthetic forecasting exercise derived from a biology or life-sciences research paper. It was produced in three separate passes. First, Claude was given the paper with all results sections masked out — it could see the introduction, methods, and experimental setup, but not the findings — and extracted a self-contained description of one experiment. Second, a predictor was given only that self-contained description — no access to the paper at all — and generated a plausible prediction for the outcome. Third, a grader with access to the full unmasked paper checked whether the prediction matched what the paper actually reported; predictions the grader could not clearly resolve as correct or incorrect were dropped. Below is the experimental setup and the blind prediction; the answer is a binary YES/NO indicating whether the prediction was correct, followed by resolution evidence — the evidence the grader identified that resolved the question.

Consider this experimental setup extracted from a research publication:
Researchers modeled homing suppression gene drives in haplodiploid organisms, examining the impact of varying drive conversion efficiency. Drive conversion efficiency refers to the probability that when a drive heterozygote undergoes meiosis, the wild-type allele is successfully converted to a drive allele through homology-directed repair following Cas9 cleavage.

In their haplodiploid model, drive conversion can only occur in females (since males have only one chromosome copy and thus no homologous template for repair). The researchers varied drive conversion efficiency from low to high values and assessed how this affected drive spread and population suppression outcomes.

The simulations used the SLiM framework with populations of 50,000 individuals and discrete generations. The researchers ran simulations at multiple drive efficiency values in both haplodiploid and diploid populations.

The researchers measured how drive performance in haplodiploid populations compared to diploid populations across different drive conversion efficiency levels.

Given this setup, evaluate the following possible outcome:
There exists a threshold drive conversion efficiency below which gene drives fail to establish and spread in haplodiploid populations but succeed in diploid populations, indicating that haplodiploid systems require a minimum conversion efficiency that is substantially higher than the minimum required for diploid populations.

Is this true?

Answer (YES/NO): NO